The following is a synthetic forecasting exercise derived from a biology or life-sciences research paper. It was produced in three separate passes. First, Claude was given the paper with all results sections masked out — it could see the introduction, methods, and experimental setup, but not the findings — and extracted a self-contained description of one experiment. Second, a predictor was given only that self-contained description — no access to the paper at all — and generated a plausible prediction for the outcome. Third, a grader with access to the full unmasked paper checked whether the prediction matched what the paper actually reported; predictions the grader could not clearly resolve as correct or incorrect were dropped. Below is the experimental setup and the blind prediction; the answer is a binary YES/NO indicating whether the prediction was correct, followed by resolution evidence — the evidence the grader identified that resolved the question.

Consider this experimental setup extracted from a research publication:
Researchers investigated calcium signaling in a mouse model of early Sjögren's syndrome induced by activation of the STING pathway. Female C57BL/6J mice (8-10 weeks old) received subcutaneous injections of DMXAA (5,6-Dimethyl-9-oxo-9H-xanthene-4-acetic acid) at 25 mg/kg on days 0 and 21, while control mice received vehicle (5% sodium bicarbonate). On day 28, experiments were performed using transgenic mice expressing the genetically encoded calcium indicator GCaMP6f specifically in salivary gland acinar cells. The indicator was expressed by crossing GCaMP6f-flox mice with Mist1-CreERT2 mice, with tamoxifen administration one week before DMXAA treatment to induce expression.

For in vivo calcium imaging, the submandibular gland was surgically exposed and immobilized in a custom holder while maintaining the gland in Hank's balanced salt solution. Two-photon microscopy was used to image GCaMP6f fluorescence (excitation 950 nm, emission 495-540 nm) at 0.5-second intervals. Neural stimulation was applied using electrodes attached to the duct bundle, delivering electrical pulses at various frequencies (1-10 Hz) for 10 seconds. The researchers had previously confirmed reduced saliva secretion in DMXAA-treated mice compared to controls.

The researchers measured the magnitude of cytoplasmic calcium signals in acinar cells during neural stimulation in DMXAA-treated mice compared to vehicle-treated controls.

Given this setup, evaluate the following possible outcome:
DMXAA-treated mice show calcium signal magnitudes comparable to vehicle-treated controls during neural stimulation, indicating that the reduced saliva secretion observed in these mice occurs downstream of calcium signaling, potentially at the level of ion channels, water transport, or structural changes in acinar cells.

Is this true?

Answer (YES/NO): NO